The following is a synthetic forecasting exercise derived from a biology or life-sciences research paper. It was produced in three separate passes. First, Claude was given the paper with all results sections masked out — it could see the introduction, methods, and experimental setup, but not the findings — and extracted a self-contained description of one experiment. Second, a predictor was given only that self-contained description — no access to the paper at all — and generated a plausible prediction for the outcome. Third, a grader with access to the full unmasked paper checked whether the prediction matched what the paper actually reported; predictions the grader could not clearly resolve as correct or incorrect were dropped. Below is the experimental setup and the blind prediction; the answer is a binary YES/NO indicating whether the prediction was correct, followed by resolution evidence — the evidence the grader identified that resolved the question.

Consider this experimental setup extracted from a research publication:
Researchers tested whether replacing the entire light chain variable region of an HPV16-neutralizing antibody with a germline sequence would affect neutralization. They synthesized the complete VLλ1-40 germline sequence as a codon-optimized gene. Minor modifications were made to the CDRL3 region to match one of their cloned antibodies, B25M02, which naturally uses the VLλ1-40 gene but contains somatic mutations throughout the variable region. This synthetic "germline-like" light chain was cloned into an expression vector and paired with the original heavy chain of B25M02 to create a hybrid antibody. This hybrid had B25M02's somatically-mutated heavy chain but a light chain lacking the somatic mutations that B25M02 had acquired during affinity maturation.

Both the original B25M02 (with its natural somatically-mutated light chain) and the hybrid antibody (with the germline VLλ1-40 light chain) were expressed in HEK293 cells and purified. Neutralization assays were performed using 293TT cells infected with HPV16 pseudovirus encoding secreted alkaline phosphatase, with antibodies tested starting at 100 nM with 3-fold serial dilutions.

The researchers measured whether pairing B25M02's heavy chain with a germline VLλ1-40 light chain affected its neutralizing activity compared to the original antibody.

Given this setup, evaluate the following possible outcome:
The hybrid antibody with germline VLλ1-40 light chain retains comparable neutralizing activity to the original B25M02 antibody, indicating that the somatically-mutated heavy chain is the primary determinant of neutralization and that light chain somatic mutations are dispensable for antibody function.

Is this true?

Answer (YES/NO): NO